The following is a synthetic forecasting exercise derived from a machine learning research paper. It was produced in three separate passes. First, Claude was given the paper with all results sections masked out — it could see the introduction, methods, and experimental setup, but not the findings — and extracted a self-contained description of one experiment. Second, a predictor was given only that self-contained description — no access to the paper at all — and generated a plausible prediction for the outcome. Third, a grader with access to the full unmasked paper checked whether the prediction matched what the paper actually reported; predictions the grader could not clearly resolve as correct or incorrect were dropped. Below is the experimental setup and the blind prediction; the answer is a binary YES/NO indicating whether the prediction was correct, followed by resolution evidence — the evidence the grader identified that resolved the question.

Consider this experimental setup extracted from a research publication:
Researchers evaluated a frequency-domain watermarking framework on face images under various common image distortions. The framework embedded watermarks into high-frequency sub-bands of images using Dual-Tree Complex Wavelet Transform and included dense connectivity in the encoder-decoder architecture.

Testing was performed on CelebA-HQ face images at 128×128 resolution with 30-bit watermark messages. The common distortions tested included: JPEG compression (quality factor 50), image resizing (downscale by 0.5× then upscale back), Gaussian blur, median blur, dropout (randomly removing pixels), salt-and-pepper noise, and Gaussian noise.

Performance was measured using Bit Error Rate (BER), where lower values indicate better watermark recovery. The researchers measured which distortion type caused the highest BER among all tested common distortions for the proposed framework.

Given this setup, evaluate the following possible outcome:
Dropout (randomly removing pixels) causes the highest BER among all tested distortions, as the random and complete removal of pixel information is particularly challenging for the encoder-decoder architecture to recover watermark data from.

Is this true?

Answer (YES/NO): NO